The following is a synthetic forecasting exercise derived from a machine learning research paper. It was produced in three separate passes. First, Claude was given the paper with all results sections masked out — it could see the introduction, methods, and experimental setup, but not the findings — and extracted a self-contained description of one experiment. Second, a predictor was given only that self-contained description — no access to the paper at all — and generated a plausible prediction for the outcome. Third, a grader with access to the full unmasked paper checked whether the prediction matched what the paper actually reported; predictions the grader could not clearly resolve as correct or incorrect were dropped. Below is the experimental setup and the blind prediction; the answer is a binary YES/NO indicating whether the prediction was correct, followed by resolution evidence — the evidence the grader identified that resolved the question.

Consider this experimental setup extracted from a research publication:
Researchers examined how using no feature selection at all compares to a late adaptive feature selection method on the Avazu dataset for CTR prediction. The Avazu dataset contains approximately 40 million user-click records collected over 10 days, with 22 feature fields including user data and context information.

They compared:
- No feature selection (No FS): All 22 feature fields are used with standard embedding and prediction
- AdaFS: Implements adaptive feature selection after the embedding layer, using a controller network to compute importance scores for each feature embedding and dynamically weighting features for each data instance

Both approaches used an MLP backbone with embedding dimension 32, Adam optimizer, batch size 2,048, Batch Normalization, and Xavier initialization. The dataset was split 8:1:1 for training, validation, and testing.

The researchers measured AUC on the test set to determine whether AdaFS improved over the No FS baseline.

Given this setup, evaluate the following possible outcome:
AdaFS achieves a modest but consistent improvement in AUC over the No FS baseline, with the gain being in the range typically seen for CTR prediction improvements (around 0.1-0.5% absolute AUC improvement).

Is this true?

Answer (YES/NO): YES